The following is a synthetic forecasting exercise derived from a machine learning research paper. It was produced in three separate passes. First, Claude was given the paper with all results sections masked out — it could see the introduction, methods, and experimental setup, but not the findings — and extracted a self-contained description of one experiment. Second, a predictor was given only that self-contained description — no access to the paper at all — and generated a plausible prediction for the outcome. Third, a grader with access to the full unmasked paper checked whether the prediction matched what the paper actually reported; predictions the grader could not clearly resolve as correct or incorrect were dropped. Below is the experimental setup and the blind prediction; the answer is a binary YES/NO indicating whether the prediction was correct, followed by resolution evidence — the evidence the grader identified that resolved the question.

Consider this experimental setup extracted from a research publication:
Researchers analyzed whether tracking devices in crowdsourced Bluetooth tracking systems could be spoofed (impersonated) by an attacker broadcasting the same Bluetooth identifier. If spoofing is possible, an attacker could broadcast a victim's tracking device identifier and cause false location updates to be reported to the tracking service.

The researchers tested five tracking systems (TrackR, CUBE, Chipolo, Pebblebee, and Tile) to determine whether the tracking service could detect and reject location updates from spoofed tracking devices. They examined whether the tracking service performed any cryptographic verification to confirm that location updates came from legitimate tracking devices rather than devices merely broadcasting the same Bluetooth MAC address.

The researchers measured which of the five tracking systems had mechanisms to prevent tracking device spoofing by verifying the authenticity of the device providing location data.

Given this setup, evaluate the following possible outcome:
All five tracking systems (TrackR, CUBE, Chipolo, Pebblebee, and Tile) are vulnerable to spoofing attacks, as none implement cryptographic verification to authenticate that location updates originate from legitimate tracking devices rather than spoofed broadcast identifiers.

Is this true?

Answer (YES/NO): NO